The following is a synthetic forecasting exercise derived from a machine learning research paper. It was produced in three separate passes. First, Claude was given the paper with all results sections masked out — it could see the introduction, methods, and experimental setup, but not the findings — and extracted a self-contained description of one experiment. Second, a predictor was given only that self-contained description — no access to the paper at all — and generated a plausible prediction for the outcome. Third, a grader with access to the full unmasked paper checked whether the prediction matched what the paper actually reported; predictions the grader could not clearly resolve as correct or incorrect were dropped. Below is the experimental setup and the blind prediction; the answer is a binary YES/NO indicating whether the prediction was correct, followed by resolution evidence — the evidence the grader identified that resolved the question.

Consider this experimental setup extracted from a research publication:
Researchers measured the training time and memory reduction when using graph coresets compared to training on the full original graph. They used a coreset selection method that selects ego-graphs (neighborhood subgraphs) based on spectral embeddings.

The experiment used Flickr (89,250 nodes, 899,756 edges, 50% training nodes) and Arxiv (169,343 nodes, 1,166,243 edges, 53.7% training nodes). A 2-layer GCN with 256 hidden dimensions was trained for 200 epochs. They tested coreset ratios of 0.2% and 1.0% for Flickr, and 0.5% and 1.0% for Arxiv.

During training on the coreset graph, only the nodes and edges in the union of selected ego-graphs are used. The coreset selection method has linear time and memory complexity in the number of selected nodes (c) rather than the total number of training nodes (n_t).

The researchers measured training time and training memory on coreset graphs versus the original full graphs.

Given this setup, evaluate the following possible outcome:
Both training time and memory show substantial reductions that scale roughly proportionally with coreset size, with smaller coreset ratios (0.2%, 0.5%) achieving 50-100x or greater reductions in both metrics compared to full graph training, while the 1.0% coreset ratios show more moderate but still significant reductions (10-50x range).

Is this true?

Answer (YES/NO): NO